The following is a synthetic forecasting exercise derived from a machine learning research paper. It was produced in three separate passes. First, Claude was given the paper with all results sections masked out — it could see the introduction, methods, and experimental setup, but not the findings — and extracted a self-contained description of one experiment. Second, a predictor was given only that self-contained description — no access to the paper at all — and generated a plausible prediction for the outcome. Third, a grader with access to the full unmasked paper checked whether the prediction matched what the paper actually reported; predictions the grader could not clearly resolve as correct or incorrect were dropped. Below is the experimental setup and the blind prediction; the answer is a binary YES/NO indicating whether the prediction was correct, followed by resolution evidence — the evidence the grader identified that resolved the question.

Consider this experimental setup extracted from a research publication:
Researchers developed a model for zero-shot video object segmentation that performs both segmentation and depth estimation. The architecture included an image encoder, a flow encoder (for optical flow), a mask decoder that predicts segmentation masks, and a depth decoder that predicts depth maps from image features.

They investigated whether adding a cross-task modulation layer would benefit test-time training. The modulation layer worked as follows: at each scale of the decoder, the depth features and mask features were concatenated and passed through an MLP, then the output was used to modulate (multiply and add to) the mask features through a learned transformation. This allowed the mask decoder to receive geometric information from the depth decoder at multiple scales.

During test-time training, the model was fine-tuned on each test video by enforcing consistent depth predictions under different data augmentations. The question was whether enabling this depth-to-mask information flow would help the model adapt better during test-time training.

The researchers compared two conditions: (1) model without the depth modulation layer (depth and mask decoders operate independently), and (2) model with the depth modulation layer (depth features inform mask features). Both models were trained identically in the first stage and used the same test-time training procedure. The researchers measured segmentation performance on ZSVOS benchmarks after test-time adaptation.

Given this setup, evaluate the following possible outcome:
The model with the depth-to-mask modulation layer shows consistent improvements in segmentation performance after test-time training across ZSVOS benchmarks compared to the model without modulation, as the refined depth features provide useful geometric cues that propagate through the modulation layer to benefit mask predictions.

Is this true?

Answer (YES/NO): YES